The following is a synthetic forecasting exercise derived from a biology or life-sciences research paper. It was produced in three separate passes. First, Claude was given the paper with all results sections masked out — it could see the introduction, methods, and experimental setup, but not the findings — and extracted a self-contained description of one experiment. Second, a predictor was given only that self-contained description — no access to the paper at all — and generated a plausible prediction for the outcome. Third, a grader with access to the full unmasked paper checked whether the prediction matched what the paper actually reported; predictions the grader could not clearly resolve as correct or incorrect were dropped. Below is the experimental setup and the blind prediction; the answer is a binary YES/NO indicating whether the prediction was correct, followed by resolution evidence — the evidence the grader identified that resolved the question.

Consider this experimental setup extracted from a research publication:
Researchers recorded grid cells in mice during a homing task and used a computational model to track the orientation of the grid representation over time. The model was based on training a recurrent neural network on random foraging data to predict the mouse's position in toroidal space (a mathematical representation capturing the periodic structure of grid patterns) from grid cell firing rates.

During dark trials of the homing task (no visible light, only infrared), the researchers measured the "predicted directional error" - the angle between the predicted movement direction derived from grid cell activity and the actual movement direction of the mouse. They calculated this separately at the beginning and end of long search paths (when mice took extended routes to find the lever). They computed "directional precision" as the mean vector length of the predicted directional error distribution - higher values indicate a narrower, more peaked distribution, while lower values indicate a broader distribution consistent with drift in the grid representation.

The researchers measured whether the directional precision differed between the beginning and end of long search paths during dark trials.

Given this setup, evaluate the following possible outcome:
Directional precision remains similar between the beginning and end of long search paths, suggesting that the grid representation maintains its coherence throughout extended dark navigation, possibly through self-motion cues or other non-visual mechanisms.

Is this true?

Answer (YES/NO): NO